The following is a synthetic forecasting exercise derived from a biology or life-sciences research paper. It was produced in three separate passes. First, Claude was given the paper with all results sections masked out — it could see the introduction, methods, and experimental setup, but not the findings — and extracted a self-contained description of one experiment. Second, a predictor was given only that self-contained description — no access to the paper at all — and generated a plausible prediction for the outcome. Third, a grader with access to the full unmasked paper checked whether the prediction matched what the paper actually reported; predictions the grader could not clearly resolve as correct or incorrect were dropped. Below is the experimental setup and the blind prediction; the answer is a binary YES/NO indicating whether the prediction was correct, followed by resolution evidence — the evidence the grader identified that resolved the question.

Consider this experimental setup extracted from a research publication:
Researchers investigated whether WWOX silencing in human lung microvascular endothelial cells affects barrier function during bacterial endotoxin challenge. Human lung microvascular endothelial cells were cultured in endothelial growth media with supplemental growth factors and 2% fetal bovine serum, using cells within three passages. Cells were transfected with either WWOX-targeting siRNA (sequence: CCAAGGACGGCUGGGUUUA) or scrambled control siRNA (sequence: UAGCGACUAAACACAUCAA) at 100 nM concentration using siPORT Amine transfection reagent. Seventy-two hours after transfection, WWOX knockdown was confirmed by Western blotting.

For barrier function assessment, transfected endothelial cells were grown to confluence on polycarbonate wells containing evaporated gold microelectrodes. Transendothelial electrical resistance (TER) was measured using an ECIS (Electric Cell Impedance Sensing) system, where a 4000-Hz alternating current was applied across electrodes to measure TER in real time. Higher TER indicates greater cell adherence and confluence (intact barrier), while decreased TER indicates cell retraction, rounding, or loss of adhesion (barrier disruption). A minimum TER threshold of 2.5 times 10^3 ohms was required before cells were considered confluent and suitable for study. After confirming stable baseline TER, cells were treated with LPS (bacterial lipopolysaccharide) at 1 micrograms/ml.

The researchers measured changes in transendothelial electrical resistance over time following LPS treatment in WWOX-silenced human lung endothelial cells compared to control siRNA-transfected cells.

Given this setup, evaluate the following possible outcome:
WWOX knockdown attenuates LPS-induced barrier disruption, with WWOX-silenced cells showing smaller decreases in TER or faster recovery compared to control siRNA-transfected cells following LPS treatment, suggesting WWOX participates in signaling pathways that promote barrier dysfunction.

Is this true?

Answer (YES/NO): NO